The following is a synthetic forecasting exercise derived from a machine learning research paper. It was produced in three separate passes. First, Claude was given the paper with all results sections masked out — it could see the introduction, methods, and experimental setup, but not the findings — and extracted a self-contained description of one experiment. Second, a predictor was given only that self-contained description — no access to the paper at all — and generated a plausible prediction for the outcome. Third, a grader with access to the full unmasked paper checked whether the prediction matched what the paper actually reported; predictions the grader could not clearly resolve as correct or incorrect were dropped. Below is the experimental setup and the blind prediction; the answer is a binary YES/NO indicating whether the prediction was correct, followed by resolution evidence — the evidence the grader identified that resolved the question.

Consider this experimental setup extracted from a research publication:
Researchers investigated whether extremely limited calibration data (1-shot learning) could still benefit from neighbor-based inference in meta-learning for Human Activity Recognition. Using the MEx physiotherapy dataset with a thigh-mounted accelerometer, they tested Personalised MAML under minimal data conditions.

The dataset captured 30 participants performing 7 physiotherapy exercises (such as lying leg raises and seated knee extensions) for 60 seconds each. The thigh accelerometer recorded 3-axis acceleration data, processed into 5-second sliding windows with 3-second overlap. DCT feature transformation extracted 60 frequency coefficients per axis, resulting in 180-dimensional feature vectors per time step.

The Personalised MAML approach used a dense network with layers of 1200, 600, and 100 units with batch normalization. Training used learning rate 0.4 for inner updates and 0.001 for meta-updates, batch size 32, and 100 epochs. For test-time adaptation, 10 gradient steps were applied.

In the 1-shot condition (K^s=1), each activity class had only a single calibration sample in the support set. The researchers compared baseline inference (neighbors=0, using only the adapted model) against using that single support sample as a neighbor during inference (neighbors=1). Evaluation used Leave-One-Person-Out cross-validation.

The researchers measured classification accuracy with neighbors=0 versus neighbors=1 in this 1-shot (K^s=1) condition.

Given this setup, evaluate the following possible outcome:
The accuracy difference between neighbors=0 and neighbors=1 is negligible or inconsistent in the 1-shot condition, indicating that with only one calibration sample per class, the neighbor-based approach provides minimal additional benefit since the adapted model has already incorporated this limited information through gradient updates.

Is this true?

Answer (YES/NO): NO